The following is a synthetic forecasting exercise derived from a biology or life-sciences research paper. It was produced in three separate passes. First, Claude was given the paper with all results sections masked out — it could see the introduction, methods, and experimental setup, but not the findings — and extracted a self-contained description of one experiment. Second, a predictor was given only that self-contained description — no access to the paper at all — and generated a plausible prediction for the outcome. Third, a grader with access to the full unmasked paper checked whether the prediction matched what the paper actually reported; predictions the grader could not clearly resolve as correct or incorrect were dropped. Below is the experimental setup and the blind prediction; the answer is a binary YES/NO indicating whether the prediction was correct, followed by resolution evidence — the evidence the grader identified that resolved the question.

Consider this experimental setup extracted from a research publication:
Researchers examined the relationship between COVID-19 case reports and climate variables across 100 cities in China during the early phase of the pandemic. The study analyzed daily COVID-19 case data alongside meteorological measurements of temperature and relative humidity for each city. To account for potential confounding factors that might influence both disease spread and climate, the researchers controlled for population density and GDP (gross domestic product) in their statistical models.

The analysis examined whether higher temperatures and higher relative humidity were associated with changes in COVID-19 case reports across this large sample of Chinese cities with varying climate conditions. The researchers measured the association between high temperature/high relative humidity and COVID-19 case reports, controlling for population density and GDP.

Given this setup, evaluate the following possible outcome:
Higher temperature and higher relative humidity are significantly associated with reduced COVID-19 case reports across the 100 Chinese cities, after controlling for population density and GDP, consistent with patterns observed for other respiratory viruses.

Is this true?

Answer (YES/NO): YES